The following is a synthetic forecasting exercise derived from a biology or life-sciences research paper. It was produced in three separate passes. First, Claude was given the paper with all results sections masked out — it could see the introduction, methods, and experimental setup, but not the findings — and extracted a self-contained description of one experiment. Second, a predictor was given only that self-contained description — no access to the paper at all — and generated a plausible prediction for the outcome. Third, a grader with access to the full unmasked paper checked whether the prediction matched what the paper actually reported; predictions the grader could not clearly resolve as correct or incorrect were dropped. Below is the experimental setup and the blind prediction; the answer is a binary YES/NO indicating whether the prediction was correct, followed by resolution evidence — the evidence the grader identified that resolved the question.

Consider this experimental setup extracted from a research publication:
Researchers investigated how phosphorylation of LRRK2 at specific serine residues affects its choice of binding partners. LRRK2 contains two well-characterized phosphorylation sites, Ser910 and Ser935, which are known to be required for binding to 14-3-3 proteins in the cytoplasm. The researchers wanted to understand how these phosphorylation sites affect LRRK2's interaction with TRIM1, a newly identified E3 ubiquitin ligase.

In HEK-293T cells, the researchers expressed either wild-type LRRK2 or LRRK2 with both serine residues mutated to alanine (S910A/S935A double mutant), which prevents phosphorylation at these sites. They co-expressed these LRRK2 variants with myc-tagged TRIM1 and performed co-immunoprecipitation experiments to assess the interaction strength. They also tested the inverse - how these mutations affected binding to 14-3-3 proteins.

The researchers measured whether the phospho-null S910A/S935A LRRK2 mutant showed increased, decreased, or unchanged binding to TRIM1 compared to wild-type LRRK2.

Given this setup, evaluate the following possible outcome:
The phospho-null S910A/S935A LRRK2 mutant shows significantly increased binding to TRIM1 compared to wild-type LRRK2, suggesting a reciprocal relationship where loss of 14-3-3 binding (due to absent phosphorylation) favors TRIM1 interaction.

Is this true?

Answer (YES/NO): NO